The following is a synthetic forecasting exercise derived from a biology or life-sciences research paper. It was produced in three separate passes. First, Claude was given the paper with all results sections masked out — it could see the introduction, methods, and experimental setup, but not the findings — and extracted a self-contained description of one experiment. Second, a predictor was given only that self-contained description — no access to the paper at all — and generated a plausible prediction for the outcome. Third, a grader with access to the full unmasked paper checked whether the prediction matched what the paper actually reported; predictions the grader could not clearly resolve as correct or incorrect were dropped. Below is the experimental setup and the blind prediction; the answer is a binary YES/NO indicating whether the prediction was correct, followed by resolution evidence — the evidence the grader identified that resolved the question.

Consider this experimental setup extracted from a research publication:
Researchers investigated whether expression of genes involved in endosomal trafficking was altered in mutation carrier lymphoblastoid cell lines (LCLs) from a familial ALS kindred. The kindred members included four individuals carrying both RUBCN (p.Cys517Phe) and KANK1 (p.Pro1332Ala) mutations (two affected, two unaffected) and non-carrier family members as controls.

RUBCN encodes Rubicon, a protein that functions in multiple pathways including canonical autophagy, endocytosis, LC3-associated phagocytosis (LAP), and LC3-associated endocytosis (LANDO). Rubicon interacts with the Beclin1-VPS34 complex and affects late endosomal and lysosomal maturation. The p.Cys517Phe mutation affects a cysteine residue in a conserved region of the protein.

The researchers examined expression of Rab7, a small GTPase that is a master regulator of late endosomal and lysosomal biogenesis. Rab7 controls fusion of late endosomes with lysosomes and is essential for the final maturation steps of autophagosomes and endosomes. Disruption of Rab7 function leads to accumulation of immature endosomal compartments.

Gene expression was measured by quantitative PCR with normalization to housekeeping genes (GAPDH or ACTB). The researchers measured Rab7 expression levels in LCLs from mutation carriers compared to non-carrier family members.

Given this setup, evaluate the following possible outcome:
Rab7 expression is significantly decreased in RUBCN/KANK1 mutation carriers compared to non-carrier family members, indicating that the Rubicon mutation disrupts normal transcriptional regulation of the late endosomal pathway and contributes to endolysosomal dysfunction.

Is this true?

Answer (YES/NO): YES